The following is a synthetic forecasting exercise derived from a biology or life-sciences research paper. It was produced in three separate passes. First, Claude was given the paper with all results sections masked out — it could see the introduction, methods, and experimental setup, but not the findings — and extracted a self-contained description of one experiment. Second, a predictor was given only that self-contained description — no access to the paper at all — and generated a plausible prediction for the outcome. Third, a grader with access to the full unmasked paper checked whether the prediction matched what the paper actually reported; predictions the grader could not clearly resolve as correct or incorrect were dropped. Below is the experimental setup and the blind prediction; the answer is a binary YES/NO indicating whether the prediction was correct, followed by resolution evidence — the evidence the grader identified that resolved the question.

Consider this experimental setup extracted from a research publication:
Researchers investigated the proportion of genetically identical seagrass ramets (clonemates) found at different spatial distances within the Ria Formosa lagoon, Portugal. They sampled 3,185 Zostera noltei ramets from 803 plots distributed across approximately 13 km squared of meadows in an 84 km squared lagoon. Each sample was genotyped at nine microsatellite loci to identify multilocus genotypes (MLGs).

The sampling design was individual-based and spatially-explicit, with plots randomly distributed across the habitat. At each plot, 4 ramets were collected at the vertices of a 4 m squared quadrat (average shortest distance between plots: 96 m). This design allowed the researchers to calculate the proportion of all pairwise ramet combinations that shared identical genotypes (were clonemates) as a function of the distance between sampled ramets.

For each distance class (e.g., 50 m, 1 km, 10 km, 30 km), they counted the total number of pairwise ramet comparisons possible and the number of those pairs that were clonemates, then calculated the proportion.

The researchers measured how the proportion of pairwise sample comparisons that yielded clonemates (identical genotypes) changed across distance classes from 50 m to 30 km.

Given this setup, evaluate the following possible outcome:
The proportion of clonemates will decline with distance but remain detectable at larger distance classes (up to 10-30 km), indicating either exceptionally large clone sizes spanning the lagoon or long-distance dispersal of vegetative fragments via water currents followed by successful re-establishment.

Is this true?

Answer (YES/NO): YES